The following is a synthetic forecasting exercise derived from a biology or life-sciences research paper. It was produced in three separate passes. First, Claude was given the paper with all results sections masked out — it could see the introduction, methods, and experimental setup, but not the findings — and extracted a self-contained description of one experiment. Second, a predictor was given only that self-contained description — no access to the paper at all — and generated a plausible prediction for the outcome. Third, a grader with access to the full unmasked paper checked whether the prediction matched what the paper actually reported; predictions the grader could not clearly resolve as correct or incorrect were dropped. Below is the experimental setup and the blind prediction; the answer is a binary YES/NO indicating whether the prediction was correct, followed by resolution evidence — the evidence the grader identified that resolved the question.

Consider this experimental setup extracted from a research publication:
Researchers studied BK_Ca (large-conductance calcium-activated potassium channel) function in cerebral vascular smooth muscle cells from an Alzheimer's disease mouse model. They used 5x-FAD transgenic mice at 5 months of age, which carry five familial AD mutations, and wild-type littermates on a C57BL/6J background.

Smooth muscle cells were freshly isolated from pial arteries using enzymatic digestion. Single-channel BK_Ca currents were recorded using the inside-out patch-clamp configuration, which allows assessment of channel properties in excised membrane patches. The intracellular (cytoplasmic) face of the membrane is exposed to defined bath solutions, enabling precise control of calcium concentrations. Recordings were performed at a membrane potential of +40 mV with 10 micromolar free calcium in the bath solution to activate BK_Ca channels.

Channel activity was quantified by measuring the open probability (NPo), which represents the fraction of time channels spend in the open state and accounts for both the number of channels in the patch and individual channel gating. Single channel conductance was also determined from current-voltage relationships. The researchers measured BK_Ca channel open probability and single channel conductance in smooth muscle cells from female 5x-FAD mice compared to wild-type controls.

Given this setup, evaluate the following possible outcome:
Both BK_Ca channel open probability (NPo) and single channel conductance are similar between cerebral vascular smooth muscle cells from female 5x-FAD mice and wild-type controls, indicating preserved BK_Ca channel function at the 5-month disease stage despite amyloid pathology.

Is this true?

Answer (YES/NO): NO